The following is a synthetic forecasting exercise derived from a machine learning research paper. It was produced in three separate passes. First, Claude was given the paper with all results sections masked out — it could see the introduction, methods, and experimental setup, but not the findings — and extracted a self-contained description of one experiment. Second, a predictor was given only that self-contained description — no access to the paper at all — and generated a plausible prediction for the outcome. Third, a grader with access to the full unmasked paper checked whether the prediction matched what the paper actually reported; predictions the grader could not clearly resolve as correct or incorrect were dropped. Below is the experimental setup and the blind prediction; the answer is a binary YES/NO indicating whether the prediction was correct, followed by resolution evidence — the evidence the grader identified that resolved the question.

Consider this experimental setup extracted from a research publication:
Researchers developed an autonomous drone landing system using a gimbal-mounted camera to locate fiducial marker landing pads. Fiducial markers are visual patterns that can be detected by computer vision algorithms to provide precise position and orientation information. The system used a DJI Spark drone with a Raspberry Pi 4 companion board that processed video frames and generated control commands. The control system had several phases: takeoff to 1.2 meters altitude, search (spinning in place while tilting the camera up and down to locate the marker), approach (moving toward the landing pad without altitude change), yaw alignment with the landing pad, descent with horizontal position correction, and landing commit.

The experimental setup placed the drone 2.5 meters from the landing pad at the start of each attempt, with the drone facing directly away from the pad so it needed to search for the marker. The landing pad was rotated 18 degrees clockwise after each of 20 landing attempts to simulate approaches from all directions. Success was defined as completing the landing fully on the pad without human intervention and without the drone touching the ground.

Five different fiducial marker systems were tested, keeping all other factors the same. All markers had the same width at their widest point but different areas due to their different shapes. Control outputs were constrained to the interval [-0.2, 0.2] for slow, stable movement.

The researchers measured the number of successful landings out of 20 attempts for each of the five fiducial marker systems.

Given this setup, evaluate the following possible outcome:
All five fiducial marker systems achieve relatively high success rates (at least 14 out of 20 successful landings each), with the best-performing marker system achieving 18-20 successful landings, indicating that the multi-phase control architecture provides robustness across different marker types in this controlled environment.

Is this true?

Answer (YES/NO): NO